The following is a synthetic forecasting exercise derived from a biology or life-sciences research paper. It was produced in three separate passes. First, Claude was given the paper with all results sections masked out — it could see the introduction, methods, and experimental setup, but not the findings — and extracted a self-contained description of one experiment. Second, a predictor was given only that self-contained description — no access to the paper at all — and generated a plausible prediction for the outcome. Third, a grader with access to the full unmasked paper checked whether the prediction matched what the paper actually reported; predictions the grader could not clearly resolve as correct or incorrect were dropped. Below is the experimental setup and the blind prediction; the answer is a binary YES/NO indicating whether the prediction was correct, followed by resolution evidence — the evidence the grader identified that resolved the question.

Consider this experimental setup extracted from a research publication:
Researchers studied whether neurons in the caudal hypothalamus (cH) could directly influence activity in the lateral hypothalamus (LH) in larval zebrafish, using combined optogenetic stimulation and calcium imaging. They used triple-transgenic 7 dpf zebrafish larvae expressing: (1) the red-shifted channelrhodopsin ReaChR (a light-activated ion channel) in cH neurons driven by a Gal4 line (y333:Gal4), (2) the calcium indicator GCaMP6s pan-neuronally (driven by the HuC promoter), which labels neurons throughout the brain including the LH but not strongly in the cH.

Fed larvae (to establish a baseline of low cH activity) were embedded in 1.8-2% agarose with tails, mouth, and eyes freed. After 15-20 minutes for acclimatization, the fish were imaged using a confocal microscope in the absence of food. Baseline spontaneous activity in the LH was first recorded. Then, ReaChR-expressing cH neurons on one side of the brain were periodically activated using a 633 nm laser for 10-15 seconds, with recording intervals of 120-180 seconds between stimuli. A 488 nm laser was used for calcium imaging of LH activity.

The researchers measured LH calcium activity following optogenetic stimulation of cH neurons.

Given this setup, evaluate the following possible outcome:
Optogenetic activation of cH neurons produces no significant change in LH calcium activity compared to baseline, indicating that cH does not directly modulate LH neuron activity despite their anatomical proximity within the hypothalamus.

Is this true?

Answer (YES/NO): NO